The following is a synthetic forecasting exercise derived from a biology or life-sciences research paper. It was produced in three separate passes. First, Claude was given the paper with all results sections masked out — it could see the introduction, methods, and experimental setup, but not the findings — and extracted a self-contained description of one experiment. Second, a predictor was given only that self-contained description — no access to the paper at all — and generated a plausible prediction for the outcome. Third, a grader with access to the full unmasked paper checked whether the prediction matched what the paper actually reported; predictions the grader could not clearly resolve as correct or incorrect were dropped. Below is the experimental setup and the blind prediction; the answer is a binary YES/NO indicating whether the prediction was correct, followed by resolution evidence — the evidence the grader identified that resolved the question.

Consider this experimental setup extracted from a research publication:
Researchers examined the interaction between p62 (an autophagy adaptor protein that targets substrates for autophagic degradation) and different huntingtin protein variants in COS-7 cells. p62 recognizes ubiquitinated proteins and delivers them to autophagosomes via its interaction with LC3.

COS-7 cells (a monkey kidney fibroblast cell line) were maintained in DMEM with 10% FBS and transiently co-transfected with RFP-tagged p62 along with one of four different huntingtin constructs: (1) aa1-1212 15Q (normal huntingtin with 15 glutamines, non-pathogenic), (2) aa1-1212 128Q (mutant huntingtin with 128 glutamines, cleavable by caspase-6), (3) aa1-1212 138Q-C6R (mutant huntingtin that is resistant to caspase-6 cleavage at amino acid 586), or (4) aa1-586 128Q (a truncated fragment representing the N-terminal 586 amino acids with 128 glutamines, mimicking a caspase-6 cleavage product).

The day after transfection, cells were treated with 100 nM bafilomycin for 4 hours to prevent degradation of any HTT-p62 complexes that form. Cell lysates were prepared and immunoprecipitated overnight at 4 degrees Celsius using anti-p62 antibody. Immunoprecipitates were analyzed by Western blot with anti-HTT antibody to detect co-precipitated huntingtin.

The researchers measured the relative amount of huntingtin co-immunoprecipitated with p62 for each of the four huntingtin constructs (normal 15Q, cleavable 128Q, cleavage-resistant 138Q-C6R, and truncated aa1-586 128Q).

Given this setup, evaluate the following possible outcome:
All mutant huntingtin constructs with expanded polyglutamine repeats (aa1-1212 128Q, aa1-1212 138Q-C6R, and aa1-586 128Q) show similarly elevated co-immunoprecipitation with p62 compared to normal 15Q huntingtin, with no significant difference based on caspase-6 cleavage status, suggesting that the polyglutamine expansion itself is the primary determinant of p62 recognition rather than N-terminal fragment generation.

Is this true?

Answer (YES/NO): NO